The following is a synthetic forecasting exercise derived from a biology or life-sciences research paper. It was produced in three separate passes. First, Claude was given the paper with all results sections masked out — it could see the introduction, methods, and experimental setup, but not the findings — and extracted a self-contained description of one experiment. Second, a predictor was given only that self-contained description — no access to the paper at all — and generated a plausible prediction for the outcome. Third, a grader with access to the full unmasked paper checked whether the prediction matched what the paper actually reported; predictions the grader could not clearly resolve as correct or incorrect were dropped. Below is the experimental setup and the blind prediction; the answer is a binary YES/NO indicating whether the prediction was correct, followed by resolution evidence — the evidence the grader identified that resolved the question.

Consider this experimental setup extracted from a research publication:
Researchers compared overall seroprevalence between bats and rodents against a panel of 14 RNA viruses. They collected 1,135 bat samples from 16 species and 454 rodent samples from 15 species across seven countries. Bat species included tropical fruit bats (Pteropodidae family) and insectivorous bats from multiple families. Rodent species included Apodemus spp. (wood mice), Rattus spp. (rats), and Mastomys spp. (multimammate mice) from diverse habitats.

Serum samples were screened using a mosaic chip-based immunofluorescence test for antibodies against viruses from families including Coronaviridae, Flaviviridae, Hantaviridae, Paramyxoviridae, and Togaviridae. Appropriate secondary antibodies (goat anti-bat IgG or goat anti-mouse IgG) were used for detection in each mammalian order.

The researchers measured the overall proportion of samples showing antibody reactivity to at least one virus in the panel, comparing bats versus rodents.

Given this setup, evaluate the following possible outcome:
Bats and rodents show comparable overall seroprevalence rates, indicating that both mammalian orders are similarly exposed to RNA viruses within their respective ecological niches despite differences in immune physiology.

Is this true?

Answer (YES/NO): NO